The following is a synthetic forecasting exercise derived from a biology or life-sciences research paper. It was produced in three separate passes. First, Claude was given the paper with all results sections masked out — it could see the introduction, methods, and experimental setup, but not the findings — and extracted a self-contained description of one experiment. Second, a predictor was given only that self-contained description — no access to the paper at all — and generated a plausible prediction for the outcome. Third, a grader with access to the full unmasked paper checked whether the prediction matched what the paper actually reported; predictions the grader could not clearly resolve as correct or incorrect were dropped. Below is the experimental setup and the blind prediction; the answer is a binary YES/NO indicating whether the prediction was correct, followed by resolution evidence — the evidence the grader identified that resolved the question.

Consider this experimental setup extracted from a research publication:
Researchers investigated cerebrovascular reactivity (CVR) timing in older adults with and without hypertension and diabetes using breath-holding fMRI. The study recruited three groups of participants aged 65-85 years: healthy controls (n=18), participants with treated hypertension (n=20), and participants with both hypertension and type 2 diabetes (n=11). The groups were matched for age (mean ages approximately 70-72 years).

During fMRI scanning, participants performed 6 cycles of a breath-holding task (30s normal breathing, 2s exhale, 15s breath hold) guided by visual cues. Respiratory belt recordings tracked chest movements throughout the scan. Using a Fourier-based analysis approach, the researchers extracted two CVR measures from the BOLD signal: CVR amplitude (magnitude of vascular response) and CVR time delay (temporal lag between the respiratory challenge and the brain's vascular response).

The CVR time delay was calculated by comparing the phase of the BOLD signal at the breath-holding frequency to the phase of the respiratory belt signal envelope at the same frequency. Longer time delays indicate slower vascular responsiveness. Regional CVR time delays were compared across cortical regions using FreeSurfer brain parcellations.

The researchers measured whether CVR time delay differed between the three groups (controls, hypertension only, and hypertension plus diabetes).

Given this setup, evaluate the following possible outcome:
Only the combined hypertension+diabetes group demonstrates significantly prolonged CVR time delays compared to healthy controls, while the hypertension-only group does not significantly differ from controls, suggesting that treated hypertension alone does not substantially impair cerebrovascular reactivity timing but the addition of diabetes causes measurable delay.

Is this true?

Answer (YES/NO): NO